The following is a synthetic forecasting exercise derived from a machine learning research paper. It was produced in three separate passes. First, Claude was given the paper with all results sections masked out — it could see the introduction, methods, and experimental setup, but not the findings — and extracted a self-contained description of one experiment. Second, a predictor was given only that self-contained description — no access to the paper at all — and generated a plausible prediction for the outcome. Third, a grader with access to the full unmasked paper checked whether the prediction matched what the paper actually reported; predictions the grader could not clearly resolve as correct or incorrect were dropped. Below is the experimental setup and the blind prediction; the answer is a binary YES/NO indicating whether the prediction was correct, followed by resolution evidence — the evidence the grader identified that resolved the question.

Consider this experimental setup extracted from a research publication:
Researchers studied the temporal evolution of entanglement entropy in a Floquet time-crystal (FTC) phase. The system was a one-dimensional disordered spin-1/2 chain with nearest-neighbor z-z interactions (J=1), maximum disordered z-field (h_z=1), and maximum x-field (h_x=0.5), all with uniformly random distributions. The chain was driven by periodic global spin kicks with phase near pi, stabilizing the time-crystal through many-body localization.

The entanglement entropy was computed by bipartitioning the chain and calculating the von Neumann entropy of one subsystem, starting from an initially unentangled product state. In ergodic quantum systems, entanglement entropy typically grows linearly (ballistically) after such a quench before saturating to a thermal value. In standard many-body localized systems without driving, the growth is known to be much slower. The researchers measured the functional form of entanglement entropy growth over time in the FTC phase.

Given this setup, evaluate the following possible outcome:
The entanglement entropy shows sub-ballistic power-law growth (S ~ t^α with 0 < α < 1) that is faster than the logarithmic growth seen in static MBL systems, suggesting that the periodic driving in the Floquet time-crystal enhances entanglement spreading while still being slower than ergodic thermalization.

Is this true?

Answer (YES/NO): NO